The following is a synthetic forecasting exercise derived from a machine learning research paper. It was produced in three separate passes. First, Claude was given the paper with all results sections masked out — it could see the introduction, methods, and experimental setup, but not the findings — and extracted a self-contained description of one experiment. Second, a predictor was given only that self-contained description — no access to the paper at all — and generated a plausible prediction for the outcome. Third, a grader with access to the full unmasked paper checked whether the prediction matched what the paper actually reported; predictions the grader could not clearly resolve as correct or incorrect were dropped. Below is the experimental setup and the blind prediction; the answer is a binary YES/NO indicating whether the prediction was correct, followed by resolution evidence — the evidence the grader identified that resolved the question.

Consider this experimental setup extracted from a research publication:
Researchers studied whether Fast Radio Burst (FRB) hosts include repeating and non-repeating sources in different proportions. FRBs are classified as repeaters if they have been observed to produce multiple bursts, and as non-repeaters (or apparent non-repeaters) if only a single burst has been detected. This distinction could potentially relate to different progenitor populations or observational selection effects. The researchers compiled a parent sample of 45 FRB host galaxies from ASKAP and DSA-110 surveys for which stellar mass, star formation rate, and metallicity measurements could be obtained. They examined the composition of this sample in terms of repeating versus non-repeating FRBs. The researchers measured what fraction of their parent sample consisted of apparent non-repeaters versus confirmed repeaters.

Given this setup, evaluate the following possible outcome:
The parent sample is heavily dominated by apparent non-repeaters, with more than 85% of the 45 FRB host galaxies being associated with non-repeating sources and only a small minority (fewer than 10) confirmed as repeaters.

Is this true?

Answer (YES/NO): YES